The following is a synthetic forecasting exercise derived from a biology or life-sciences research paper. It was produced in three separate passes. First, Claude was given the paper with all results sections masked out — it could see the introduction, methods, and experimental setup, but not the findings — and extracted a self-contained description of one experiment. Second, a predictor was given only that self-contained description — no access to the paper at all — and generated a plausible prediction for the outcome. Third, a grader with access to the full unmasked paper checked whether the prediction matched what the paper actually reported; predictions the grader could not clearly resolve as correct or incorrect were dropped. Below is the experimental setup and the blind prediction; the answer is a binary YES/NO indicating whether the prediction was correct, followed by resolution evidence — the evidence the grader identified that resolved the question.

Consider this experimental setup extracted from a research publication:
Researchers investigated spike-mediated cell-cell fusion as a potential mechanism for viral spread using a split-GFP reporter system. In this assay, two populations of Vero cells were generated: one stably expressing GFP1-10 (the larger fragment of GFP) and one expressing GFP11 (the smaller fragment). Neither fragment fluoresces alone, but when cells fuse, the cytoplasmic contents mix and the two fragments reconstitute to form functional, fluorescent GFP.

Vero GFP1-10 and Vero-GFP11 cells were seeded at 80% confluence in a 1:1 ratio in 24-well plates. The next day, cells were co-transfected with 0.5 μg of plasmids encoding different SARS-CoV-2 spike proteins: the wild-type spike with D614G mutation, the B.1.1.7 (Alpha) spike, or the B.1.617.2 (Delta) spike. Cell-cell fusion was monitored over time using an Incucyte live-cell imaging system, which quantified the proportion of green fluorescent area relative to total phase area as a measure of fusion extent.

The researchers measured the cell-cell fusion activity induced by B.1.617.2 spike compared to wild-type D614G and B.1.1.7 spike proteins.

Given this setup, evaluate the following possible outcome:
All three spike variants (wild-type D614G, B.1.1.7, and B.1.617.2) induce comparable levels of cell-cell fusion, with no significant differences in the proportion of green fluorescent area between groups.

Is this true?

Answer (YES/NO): NO